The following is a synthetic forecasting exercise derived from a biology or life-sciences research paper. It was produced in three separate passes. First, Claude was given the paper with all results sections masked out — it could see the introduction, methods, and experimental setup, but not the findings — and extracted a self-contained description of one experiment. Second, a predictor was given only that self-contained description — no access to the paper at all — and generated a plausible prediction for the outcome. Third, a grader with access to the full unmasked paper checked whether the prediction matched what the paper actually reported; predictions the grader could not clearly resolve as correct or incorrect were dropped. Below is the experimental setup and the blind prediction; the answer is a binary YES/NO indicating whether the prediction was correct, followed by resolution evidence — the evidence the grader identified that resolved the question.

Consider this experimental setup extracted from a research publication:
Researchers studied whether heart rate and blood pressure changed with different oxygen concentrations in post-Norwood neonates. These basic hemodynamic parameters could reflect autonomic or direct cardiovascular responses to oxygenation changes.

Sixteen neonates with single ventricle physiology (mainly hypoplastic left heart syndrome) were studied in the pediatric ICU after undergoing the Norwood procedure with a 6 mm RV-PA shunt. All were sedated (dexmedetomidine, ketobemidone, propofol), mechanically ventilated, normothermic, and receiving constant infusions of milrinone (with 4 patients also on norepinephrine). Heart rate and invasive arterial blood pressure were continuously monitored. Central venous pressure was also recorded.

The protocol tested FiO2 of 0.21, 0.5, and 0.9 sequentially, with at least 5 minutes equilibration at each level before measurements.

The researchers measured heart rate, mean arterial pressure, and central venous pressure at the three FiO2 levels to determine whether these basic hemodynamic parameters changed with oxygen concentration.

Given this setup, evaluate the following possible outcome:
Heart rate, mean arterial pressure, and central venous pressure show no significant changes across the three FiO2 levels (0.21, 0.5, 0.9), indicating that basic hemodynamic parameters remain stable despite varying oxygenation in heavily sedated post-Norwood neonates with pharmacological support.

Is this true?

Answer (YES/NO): NO